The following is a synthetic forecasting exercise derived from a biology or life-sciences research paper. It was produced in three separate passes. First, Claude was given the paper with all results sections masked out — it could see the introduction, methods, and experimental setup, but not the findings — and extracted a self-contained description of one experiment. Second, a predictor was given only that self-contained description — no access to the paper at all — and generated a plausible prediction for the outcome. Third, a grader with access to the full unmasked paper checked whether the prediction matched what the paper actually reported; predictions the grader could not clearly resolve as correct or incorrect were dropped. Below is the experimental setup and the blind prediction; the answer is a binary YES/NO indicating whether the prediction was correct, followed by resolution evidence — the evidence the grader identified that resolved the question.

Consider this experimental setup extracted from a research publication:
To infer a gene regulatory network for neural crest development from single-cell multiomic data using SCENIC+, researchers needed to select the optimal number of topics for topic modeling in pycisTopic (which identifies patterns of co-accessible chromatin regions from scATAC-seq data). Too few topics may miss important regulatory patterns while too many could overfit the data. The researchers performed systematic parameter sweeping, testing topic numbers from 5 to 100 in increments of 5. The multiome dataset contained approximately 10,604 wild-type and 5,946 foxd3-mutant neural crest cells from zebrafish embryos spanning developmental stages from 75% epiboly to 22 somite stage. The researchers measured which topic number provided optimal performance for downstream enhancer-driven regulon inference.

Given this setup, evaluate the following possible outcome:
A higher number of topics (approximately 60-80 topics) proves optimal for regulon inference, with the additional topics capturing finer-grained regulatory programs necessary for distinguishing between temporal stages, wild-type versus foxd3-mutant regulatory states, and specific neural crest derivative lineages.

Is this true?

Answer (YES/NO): NO